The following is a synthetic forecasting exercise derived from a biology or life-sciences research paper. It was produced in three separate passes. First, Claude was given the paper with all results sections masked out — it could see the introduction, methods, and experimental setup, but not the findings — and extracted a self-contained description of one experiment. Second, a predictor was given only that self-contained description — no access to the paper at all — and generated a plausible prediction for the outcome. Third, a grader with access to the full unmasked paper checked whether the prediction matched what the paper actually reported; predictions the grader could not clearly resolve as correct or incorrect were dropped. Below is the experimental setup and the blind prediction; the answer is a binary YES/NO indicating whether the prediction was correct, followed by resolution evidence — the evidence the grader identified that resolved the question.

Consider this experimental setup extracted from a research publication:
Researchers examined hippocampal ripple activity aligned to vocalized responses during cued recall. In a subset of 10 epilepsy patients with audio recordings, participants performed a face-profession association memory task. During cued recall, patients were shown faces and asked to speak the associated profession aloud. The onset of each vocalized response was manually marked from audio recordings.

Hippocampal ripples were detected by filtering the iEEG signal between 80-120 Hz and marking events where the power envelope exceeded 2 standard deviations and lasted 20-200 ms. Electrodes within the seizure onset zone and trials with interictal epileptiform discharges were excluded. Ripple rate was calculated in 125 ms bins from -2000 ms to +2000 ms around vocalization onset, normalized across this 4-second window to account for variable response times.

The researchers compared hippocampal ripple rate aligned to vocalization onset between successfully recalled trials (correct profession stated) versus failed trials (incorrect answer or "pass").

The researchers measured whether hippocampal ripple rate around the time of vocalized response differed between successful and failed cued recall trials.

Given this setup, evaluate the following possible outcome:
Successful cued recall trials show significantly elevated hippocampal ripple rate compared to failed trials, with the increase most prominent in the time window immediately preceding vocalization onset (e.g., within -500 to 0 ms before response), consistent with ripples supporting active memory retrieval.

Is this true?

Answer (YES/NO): YES